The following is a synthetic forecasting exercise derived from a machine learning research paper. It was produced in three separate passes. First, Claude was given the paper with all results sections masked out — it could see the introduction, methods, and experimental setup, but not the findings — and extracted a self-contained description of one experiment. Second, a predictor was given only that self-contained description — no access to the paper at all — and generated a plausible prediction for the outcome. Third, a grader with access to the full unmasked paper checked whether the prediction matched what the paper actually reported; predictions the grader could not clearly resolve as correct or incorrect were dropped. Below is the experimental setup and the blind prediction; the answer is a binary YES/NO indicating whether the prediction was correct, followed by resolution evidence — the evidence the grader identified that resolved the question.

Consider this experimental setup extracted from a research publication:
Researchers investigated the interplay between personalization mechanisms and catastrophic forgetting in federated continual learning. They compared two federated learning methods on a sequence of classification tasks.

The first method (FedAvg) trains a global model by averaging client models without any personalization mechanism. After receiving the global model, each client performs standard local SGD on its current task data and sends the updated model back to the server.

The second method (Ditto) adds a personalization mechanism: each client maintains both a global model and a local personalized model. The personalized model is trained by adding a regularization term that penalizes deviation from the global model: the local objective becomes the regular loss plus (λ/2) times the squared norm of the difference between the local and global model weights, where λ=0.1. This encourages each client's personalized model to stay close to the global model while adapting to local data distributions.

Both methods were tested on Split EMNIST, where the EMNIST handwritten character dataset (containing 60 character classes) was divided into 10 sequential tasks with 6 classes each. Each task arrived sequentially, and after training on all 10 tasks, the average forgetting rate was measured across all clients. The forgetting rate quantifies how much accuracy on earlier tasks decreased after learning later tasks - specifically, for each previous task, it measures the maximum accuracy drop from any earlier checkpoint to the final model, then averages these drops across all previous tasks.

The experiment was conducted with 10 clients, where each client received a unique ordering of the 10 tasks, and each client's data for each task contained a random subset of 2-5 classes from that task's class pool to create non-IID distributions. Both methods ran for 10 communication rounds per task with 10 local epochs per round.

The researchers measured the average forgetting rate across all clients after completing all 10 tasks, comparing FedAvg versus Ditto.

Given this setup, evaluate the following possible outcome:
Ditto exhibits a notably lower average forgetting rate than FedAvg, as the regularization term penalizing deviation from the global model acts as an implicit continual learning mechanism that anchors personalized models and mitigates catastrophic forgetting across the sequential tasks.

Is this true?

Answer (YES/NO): NO